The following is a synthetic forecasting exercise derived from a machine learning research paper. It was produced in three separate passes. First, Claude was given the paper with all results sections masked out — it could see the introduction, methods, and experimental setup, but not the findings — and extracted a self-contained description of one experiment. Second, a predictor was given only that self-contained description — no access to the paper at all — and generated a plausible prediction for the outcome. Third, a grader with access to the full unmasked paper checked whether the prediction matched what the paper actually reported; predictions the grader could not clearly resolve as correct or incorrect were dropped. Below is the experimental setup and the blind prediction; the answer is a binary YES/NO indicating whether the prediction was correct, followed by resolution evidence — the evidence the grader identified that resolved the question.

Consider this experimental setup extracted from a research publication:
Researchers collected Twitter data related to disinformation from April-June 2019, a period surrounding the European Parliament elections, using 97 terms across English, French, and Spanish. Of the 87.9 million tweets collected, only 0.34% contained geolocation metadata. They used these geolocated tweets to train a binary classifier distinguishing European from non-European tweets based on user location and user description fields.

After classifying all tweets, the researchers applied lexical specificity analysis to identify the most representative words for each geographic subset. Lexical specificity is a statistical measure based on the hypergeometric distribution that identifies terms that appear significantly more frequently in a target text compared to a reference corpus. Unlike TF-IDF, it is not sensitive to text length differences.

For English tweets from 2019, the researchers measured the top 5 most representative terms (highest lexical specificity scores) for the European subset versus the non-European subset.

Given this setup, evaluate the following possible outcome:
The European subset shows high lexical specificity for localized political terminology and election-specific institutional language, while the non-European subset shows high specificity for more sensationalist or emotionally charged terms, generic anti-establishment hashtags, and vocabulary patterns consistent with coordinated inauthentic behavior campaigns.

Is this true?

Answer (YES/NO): NO